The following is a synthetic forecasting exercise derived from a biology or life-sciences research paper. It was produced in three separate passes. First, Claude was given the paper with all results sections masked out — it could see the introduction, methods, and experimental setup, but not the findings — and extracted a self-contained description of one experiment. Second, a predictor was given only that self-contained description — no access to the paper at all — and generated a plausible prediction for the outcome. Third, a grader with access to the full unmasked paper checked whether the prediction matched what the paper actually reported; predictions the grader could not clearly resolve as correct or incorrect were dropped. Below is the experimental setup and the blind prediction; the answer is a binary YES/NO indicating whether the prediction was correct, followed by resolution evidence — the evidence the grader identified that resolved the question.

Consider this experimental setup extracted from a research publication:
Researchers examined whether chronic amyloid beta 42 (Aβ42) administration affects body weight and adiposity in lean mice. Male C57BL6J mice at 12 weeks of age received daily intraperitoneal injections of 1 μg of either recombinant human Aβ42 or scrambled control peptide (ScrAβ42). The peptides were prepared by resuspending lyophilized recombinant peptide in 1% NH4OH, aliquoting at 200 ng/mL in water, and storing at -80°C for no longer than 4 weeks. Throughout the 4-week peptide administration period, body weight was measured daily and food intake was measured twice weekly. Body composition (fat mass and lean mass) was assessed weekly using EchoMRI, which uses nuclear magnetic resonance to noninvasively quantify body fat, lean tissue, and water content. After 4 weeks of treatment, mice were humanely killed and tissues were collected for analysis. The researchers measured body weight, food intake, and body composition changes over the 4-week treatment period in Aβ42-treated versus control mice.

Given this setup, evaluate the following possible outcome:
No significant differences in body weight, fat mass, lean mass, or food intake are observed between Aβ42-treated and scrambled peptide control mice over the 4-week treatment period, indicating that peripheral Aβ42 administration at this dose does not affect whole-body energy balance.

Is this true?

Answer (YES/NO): YES